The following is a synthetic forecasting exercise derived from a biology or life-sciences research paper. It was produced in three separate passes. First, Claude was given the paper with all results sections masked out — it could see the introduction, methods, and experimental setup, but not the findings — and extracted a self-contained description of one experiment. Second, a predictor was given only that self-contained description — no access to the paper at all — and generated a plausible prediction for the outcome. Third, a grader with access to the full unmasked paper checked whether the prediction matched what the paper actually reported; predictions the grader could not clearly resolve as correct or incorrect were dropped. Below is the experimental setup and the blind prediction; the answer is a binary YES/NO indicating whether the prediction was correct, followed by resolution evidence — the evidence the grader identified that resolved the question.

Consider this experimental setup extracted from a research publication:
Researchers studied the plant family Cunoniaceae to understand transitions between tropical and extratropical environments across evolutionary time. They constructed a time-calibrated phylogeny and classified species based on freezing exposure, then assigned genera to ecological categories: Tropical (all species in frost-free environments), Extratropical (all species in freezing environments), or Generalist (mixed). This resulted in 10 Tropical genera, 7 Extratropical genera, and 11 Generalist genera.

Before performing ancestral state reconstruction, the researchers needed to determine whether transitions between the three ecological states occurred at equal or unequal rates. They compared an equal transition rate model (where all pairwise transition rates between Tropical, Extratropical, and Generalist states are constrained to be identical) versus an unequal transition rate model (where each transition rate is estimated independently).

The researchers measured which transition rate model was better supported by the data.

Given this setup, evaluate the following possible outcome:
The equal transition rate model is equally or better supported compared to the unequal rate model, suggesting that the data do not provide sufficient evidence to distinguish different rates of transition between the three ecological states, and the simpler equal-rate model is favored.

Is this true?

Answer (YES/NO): YES